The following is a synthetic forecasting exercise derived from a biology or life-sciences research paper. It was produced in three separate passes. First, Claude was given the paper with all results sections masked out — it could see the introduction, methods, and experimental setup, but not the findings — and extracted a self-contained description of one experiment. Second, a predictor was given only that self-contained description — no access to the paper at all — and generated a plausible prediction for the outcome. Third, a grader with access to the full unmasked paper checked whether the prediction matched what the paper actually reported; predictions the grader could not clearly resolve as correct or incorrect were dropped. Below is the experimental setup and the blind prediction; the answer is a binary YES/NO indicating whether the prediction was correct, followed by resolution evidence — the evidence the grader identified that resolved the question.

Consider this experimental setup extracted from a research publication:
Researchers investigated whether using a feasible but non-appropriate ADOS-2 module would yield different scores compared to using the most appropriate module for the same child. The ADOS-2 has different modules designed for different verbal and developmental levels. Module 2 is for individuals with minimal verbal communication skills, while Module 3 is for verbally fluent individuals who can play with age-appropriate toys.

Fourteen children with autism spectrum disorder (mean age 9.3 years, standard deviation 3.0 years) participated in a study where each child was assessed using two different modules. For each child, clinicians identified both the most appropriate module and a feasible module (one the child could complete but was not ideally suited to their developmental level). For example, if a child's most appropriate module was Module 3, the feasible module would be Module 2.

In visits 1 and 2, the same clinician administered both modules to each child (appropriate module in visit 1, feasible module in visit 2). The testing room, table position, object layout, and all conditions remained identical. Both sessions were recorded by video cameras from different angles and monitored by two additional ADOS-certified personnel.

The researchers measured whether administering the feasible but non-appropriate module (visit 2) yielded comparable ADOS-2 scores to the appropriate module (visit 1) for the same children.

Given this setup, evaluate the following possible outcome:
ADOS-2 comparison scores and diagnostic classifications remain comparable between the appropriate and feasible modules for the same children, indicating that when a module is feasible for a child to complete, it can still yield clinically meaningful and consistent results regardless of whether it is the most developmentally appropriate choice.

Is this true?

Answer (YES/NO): NO